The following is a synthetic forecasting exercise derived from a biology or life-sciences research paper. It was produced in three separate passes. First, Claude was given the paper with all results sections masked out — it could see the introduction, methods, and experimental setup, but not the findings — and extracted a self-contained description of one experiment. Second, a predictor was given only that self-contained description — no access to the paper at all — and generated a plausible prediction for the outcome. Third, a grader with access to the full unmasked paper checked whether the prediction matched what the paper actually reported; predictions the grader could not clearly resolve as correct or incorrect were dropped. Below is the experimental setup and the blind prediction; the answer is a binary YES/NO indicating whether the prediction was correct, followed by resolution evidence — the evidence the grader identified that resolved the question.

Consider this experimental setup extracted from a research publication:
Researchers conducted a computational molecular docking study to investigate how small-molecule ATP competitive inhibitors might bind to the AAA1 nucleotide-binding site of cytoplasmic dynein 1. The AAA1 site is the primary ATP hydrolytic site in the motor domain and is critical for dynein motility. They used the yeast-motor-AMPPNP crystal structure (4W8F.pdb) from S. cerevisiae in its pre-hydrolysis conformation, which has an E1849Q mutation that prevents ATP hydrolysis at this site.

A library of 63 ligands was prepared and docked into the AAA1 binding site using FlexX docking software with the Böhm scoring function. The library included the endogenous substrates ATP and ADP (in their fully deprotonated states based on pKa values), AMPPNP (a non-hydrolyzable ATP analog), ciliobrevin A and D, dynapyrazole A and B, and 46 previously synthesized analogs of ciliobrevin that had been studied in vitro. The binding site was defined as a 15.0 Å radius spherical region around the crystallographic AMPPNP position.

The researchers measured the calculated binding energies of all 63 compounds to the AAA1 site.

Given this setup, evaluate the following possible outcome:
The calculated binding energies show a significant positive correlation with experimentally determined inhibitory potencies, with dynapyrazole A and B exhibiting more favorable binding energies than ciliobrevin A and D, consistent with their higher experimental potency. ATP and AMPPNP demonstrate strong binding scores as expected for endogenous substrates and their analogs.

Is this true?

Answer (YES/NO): NO